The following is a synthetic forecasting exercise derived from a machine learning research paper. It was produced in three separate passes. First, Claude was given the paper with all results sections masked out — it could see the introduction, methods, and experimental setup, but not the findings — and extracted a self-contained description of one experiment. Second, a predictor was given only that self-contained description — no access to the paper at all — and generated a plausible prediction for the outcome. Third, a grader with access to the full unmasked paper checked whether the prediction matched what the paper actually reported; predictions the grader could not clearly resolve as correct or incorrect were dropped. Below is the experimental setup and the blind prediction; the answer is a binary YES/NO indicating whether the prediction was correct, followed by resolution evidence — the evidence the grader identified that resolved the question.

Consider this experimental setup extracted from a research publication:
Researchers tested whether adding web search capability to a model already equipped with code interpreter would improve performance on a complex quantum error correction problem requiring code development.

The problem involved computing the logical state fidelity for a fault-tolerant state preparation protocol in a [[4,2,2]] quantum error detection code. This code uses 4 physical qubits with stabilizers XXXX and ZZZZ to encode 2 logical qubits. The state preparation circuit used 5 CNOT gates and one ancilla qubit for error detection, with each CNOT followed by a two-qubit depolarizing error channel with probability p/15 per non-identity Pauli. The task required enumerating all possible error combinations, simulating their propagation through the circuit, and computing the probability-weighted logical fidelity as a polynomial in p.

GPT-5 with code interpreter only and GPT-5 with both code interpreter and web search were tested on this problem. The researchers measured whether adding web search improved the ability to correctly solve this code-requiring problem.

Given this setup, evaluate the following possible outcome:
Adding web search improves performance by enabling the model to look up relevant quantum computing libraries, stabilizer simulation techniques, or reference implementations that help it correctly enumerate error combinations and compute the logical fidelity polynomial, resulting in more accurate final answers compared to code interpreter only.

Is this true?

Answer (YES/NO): NO